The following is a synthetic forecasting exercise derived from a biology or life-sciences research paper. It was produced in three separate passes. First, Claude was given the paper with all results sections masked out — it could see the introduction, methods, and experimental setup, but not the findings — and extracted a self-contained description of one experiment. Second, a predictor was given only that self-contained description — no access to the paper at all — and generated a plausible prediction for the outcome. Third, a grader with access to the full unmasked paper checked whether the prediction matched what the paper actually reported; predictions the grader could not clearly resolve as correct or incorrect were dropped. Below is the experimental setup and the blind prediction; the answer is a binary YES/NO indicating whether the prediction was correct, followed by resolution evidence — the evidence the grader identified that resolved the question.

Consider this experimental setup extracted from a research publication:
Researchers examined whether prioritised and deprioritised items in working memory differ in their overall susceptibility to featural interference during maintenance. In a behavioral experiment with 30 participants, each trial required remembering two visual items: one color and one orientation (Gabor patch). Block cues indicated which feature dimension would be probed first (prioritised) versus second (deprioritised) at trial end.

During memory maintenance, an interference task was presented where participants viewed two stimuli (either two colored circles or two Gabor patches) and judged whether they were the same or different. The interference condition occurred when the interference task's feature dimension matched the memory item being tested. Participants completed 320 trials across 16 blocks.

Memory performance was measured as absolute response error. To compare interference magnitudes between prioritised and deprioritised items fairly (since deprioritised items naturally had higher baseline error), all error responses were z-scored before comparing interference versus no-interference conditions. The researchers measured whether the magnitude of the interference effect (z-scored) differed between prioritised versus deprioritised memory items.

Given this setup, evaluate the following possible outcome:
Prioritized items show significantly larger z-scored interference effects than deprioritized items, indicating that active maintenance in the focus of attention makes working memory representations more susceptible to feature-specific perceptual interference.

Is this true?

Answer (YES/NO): NO